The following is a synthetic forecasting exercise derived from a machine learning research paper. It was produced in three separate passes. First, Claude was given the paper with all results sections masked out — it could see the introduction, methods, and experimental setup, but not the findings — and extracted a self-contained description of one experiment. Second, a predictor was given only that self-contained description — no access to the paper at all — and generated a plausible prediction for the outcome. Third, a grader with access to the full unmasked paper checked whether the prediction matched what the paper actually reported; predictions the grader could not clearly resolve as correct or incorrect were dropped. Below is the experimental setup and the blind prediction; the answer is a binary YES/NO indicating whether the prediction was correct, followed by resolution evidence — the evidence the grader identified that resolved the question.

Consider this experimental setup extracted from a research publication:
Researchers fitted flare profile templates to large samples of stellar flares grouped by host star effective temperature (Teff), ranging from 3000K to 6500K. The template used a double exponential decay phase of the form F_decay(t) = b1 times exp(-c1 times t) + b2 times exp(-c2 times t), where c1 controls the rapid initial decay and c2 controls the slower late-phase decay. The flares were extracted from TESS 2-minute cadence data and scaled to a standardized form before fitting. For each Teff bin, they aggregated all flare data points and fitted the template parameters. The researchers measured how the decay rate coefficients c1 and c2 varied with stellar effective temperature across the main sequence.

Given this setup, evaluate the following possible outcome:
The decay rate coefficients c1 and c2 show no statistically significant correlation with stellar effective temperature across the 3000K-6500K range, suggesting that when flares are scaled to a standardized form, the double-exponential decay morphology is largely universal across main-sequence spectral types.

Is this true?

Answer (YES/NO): NO